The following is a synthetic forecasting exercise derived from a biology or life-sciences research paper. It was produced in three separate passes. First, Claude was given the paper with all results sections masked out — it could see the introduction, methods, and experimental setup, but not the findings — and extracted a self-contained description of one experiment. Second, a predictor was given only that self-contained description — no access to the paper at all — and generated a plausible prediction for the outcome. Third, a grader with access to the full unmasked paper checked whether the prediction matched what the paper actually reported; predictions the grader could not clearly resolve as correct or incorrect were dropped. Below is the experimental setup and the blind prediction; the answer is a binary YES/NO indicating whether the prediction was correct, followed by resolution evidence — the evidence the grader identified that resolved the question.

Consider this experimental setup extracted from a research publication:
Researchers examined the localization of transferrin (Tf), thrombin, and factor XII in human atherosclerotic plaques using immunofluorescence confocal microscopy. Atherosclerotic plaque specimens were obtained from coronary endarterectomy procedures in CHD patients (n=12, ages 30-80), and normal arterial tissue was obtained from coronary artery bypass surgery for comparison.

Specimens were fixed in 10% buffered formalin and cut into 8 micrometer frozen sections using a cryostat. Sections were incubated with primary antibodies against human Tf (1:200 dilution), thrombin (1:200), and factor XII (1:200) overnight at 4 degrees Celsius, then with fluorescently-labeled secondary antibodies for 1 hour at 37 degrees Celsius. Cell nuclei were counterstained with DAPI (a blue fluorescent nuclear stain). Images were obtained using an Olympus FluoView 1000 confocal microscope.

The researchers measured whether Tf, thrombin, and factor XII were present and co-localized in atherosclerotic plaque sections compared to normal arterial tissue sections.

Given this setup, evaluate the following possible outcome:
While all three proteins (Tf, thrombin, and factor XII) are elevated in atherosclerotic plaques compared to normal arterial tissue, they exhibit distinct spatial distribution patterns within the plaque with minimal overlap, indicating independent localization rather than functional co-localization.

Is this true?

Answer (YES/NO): NO